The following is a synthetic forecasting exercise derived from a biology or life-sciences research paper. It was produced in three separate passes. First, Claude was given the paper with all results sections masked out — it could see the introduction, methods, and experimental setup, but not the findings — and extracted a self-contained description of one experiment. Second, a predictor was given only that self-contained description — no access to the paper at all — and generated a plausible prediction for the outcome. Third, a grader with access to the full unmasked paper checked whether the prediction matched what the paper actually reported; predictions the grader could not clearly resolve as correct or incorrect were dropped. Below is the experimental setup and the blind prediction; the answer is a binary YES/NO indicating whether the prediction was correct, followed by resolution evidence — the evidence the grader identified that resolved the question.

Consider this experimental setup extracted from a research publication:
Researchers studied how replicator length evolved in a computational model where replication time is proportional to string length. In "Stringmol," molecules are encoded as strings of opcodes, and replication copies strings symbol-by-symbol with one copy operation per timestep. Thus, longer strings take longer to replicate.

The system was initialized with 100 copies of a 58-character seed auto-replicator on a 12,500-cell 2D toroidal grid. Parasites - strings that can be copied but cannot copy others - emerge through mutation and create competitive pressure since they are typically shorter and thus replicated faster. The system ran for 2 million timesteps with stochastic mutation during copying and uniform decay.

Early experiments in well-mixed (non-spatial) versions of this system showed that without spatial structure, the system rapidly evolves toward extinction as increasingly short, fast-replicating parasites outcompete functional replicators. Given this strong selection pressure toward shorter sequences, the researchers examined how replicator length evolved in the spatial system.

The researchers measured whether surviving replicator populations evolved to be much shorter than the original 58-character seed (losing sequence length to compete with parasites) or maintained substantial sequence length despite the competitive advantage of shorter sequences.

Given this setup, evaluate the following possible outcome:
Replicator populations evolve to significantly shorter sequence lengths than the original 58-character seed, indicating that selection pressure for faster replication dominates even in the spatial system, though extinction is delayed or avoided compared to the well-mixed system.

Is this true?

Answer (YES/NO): NO